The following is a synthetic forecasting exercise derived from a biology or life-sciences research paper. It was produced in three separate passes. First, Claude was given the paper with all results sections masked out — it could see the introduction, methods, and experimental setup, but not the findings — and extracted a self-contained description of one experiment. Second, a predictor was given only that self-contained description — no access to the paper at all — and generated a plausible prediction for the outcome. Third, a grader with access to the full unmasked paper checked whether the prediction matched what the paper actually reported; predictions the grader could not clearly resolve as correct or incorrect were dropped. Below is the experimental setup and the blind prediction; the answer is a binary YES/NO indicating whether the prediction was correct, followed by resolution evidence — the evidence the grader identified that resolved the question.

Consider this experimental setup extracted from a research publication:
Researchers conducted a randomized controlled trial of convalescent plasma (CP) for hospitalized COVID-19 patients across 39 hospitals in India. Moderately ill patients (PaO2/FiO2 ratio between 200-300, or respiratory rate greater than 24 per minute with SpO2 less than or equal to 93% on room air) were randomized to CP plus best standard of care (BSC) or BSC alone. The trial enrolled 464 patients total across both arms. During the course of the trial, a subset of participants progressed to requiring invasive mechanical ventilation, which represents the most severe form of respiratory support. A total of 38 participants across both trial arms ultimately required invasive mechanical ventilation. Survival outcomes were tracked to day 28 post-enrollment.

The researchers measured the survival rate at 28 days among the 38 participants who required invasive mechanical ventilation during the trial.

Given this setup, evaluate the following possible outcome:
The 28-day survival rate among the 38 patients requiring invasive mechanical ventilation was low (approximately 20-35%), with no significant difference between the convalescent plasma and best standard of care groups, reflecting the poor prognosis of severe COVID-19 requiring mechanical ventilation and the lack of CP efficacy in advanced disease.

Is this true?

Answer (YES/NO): NO